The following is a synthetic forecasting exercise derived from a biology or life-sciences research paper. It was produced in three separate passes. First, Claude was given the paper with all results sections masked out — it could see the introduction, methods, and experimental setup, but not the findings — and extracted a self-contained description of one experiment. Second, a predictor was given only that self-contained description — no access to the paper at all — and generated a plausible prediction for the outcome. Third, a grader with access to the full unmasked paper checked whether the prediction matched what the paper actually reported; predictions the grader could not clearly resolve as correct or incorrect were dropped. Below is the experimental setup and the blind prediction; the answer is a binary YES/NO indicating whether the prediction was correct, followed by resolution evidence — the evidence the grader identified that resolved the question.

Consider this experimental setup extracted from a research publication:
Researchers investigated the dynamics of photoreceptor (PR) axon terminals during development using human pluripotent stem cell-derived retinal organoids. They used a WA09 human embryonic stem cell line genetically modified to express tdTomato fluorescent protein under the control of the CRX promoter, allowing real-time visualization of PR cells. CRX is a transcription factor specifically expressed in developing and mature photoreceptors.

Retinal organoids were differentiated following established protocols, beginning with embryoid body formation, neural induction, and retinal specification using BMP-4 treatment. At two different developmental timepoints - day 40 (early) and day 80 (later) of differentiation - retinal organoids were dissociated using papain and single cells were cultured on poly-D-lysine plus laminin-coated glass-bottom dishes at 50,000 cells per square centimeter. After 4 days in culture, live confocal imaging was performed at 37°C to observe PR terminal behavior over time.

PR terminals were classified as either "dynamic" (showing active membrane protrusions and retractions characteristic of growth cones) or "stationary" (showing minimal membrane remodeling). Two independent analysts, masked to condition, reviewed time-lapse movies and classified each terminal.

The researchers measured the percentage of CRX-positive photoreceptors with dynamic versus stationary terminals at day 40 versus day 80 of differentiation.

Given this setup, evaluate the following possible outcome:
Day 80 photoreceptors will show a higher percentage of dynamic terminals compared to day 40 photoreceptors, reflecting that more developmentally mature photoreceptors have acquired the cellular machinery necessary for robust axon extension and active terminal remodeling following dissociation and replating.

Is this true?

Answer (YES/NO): NO